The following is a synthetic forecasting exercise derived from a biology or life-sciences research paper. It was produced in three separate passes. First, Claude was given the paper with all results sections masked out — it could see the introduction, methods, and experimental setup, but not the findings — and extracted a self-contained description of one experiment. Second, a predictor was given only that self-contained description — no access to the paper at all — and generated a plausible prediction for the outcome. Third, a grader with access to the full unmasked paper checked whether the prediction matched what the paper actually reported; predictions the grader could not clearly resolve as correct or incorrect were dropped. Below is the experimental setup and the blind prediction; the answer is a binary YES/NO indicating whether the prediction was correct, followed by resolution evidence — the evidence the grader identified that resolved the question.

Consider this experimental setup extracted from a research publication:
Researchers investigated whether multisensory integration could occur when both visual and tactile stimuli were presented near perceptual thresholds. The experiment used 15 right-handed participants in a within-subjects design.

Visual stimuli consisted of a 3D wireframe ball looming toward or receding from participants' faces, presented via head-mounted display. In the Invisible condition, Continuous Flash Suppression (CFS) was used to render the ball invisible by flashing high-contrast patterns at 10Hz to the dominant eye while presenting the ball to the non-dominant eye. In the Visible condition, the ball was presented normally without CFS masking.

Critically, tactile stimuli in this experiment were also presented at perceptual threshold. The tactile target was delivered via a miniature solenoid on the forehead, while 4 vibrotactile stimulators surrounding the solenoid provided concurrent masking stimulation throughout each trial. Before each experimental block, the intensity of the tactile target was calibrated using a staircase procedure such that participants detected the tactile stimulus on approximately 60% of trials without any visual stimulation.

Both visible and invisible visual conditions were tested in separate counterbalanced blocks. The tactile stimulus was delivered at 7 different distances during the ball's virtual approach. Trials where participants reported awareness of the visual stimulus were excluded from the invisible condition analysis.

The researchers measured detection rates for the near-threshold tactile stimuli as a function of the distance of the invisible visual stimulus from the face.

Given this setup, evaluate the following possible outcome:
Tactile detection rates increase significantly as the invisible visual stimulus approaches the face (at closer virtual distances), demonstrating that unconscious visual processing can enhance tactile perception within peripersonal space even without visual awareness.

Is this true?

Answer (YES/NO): YES